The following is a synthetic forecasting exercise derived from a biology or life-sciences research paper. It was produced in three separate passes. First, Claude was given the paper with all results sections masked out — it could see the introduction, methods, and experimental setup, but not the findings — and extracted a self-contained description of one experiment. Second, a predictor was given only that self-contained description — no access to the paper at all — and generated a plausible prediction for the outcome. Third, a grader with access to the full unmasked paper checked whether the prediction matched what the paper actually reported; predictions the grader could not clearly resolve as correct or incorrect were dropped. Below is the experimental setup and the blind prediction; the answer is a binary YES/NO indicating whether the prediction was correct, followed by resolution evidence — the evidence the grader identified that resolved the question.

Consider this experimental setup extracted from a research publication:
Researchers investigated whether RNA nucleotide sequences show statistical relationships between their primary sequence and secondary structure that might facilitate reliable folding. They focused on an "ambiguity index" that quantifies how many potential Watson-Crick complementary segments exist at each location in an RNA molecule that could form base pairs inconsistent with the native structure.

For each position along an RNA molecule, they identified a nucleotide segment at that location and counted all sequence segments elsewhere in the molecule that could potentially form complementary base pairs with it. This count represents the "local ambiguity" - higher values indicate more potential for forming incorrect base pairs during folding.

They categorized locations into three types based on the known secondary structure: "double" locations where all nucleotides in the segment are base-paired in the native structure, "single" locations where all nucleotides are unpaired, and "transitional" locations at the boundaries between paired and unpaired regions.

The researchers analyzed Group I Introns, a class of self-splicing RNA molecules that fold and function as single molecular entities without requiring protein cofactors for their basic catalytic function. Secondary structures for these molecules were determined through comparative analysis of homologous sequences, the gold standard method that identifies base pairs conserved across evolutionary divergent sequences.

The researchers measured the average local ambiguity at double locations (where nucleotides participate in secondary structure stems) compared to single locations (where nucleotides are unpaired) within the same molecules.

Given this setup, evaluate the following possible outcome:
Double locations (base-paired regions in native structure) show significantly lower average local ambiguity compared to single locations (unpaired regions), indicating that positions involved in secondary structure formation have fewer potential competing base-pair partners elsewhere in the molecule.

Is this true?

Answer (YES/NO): NO